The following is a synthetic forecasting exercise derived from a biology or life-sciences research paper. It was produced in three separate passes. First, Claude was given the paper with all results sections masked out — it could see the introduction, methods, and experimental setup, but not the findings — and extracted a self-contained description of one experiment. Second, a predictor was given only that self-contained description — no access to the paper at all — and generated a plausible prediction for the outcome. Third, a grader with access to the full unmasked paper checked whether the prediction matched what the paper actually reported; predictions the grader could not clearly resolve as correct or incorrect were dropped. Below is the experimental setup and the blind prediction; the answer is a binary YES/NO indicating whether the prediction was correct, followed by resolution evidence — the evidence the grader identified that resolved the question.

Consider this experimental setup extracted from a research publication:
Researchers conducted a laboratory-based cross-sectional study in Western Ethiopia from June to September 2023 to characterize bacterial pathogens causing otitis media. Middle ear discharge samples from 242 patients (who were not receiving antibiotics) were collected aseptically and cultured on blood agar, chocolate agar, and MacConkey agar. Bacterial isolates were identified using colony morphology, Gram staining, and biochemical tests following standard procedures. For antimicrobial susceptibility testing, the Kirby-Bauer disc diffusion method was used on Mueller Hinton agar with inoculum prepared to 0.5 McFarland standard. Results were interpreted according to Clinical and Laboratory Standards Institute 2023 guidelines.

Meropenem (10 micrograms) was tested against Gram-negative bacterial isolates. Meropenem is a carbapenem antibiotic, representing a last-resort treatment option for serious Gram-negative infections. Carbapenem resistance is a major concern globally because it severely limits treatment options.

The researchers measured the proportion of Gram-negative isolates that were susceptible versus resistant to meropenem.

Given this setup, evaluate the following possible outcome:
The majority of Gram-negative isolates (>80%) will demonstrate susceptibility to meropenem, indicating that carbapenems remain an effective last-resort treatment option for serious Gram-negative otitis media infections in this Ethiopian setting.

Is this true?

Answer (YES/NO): NO